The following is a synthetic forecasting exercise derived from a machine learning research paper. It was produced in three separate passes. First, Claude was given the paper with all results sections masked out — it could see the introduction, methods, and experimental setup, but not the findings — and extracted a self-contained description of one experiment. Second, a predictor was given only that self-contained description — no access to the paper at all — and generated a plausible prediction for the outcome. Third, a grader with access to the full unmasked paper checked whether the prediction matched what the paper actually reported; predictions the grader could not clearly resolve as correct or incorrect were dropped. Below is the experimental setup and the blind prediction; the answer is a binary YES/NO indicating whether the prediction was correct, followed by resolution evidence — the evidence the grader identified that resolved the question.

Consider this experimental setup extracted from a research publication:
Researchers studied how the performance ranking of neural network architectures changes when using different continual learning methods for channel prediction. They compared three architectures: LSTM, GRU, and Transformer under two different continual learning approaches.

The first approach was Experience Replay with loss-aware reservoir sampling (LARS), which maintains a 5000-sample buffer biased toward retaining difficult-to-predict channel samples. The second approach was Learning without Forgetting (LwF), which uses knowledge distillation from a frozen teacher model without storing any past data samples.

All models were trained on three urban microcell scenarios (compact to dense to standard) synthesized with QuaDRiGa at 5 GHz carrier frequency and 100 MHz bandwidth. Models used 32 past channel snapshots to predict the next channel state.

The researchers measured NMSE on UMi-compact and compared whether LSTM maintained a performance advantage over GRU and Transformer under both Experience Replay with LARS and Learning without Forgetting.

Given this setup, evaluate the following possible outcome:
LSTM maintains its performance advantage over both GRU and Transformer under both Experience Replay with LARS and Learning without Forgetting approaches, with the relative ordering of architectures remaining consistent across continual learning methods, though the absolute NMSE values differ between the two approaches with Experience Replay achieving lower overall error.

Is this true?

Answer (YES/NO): YES